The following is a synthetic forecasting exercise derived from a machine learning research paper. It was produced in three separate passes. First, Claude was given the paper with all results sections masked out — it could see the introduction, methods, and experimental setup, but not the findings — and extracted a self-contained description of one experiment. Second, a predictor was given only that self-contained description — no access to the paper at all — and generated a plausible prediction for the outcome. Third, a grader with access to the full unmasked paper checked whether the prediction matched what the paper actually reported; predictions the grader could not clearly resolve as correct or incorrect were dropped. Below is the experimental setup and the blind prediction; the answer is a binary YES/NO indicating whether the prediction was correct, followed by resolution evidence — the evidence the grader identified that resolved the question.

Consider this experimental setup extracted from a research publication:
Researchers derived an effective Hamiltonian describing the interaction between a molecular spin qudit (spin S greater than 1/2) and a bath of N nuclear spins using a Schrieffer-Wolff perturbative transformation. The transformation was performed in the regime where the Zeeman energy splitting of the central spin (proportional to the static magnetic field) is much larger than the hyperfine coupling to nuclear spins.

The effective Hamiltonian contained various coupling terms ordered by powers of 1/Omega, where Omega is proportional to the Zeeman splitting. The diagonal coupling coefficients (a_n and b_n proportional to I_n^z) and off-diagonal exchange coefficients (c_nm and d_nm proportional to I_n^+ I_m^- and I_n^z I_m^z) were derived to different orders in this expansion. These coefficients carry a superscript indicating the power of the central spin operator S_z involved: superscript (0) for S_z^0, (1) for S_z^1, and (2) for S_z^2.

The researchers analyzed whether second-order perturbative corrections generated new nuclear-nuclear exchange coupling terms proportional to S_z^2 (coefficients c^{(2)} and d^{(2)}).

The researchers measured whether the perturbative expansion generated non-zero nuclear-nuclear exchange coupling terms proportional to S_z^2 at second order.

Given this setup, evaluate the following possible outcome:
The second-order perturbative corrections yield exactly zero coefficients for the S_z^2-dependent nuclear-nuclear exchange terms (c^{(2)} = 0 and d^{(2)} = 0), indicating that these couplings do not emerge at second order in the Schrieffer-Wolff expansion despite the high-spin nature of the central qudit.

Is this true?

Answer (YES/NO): YES